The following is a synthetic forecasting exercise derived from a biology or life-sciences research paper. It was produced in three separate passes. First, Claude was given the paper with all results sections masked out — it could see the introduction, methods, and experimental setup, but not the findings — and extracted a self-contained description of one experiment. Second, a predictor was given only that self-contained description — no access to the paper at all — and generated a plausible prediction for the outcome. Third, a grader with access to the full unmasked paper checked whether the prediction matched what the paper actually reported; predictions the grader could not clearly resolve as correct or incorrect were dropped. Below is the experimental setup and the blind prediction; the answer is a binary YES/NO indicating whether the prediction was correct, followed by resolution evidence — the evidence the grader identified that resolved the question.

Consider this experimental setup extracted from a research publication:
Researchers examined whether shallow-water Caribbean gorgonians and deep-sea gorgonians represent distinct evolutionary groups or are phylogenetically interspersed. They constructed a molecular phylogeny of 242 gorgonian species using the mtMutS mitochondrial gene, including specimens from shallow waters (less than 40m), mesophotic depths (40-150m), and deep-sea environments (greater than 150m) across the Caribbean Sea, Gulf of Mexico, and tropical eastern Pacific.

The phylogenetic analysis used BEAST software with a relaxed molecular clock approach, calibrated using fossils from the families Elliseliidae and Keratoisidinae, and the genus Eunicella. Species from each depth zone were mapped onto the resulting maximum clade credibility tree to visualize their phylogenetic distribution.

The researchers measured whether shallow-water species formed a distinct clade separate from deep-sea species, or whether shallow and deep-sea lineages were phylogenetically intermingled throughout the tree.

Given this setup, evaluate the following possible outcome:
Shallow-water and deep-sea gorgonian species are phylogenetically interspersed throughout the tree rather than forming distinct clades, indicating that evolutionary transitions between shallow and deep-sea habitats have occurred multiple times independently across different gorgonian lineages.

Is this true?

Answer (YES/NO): NO